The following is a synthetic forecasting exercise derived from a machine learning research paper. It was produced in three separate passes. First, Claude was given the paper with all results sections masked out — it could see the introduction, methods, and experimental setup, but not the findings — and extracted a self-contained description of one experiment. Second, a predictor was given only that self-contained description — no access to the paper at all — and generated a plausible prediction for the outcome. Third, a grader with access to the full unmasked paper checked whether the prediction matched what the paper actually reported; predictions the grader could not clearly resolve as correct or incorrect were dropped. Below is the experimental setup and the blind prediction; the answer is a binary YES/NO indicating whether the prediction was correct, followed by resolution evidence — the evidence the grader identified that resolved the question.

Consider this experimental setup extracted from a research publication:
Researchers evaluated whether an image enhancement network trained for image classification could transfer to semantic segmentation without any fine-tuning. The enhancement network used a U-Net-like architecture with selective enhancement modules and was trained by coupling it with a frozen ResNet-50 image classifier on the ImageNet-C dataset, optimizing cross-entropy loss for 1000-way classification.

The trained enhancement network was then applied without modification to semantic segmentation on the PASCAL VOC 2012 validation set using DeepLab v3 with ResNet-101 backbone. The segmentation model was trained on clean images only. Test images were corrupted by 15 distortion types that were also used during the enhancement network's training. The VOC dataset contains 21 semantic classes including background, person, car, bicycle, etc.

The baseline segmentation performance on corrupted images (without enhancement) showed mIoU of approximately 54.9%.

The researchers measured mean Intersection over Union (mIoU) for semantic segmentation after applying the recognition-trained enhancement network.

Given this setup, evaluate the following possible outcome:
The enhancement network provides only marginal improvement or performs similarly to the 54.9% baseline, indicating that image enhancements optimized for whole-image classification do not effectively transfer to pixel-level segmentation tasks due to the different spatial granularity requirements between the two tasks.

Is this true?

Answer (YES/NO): NO